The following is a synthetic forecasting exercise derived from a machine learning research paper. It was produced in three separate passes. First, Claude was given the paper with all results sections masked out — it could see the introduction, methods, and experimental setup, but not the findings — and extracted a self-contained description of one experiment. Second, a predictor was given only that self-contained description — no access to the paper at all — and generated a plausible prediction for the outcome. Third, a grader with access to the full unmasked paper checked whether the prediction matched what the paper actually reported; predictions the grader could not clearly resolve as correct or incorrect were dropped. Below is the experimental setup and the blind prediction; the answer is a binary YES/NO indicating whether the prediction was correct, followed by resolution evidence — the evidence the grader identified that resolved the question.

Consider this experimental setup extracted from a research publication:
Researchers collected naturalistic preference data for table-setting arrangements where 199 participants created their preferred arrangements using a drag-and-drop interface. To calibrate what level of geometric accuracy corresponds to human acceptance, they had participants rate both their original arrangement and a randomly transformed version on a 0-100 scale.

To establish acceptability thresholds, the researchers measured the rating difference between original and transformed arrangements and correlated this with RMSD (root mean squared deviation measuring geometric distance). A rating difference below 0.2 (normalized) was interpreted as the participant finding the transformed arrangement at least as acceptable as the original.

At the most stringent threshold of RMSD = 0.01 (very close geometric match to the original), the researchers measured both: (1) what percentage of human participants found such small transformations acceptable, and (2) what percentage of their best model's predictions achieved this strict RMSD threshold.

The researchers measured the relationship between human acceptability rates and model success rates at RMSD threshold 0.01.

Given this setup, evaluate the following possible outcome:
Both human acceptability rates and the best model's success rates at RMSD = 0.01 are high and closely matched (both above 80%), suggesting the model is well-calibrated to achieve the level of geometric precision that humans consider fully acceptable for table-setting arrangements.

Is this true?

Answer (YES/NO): NO